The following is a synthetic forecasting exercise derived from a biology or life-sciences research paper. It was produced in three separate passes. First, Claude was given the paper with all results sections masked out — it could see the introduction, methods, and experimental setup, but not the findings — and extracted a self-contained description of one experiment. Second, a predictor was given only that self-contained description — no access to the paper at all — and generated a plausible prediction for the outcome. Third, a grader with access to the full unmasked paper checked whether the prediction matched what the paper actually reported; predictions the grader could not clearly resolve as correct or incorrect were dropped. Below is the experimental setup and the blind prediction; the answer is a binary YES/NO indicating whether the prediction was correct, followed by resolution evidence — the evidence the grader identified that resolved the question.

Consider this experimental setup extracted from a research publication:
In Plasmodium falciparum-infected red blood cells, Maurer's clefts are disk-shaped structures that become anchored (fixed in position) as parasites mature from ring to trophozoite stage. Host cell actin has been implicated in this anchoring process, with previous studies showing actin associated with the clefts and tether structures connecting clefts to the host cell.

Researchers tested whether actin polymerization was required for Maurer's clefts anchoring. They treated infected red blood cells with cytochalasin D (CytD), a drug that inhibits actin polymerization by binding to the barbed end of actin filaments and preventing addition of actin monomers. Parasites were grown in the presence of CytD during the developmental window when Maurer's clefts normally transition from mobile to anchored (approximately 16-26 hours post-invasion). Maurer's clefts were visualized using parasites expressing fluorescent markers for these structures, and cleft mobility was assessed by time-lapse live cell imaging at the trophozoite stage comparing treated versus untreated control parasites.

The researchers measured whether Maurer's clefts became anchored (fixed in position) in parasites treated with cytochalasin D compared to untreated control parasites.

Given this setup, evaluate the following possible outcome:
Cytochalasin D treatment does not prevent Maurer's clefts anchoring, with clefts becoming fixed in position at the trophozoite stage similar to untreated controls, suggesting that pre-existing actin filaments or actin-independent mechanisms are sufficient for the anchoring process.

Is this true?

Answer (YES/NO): YES